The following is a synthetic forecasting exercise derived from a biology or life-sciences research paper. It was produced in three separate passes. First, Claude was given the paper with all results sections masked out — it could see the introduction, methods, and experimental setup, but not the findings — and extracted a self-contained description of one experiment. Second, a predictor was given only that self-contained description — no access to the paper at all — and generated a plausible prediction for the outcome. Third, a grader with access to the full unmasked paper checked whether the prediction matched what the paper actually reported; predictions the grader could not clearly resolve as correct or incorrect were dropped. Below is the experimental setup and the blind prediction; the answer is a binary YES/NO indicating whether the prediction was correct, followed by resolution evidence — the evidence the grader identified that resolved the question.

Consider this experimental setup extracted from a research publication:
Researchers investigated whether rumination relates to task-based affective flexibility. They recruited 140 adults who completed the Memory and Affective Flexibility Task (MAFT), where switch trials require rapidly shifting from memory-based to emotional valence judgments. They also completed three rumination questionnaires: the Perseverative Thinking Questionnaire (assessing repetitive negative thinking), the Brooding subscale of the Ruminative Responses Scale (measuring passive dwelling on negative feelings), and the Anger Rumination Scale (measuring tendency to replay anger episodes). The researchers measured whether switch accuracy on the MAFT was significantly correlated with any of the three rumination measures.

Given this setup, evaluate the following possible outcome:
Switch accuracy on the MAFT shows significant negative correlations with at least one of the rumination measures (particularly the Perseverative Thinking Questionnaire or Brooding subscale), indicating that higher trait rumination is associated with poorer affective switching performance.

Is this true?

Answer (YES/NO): NO